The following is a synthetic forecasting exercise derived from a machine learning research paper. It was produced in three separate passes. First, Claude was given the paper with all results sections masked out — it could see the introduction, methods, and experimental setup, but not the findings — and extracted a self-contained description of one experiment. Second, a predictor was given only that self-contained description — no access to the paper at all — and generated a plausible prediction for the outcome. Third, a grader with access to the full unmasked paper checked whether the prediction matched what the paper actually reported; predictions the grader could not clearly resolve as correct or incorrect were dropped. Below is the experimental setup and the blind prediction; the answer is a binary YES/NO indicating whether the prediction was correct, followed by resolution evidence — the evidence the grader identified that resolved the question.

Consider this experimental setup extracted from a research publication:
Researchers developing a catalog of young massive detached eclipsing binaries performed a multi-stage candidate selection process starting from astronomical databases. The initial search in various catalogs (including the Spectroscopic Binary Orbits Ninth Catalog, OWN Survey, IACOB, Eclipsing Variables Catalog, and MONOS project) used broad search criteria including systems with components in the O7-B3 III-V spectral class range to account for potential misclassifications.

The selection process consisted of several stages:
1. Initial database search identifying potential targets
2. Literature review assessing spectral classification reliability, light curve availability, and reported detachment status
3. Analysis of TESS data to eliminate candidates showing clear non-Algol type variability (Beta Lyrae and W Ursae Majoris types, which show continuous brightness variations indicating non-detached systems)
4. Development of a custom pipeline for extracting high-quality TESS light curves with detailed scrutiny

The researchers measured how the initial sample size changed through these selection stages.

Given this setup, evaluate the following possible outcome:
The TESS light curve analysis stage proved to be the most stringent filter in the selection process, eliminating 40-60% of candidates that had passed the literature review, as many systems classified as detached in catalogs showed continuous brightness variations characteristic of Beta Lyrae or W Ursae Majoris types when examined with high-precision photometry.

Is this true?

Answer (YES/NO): NO